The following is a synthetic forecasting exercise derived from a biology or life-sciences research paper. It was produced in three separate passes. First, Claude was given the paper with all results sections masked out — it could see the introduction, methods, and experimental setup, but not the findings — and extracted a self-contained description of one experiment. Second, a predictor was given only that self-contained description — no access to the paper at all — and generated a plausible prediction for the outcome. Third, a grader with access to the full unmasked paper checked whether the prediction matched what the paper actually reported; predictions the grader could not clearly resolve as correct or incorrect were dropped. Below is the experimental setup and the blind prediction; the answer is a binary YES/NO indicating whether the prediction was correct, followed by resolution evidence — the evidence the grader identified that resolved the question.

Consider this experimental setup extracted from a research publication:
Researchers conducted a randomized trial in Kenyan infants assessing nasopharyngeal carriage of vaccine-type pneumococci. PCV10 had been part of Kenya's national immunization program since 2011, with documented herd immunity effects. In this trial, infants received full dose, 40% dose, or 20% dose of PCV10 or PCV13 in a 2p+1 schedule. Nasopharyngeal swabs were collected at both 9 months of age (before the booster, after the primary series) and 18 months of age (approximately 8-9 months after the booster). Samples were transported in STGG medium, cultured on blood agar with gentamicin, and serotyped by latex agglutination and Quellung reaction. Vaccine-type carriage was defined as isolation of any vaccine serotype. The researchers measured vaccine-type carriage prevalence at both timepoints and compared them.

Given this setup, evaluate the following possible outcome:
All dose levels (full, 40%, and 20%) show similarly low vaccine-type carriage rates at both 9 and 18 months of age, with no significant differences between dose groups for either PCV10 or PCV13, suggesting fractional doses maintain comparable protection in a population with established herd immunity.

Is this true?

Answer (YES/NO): NO